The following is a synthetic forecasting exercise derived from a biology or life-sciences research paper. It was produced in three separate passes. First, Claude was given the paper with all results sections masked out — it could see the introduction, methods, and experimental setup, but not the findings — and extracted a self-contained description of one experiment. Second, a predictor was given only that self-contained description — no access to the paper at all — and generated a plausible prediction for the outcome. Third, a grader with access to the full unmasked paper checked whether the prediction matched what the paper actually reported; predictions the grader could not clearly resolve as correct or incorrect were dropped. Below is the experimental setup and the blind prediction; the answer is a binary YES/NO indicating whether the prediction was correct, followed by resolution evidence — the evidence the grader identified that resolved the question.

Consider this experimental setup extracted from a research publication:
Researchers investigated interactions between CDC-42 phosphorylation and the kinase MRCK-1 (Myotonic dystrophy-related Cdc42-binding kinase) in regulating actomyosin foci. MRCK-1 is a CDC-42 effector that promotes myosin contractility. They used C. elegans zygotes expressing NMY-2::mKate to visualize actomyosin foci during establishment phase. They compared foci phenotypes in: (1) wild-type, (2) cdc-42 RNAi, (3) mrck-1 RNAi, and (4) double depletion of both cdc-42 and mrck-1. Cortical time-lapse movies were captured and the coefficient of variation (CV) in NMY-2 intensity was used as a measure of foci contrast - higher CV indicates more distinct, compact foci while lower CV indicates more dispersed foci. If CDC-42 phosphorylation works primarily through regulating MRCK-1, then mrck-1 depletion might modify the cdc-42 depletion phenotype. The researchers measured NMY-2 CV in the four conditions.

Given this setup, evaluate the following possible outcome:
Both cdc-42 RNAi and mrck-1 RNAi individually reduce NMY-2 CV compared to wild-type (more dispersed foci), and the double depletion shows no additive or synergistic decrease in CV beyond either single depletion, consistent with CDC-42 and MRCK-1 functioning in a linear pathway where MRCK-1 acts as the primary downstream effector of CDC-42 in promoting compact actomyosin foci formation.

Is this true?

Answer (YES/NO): NO